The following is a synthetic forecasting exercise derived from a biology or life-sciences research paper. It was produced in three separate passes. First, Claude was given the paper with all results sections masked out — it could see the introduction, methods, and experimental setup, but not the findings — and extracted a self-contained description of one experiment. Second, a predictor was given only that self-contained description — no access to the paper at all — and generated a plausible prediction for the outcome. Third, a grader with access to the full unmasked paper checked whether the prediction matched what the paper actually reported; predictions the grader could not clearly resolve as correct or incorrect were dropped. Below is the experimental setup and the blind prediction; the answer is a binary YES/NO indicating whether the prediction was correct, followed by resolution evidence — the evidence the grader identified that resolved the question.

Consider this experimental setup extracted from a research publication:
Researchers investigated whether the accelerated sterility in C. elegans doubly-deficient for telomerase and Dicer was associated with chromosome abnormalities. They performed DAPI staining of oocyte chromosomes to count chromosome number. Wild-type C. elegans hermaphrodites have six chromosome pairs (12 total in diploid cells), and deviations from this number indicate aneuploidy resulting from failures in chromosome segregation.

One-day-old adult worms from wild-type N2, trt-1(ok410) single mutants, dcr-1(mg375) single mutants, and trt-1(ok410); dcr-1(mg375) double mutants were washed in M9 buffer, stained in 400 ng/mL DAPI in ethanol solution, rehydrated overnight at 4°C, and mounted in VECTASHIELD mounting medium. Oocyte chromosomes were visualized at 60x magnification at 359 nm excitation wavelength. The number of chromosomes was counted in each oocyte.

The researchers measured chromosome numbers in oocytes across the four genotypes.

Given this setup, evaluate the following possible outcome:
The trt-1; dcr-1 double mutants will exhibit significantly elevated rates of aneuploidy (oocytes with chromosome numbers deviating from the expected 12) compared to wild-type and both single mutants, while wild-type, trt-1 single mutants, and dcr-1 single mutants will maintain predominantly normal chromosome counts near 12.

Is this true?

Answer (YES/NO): NO